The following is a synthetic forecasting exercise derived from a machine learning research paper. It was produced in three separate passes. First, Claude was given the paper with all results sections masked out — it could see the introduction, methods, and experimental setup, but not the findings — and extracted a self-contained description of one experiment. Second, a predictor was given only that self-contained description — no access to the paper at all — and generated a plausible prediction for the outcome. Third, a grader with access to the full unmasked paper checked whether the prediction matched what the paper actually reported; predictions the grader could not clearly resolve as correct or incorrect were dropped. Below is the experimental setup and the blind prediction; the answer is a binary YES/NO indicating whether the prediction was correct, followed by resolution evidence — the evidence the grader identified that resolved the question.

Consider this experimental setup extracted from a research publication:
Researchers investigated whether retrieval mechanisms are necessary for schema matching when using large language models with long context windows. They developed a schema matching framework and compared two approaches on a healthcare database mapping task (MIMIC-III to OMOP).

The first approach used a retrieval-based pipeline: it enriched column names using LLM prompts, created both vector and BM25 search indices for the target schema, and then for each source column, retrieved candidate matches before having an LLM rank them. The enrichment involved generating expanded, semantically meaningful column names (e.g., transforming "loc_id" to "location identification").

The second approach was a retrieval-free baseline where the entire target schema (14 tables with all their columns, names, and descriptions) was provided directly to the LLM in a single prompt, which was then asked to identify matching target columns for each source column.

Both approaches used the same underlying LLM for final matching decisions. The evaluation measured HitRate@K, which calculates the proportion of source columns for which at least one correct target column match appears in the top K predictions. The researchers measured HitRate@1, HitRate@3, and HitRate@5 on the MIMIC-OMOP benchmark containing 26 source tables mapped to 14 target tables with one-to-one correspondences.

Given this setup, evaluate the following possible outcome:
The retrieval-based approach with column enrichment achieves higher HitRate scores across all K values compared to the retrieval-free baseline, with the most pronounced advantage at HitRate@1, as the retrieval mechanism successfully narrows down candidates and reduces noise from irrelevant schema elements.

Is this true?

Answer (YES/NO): YES